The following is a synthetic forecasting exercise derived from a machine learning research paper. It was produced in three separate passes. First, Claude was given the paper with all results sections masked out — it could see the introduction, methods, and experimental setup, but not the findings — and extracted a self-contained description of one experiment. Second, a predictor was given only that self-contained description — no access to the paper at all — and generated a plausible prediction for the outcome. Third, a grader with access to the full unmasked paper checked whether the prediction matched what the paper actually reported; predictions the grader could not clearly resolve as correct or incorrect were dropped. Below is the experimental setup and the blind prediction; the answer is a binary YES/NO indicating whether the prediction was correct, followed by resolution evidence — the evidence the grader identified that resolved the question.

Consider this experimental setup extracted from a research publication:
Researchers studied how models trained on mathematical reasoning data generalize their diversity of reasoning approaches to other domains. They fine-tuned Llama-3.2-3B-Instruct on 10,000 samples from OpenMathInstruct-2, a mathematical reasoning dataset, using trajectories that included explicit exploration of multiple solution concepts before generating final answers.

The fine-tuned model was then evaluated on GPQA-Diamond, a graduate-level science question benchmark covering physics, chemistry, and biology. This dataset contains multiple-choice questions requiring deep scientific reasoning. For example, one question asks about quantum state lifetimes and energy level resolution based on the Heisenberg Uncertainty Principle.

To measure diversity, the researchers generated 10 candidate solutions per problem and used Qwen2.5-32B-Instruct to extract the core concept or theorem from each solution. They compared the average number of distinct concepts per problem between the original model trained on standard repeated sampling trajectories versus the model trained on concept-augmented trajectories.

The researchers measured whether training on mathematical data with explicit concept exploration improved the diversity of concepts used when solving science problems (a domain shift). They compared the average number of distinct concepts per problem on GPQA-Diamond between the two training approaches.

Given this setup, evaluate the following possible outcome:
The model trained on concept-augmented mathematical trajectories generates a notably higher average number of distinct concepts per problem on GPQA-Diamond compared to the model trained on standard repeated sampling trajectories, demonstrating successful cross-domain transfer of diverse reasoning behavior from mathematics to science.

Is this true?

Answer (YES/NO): YES